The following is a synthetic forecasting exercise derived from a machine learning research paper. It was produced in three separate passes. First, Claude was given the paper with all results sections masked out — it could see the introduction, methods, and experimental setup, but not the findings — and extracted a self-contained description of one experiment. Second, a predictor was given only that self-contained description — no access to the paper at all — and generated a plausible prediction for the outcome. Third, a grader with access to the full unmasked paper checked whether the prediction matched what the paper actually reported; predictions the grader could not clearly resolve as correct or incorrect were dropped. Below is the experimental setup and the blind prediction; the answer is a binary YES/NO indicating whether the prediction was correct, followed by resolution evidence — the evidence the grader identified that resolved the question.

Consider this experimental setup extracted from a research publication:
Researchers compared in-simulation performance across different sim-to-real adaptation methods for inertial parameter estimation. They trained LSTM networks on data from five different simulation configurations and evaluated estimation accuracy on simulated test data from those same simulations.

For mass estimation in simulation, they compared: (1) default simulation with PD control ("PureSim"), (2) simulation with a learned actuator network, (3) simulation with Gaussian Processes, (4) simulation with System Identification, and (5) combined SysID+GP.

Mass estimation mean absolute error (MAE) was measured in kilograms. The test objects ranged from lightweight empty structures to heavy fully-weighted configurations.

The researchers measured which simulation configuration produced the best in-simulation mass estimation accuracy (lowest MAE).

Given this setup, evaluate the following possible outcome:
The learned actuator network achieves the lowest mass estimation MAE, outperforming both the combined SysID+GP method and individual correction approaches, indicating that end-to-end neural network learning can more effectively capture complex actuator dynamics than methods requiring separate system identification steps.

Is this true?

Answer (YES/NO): YES